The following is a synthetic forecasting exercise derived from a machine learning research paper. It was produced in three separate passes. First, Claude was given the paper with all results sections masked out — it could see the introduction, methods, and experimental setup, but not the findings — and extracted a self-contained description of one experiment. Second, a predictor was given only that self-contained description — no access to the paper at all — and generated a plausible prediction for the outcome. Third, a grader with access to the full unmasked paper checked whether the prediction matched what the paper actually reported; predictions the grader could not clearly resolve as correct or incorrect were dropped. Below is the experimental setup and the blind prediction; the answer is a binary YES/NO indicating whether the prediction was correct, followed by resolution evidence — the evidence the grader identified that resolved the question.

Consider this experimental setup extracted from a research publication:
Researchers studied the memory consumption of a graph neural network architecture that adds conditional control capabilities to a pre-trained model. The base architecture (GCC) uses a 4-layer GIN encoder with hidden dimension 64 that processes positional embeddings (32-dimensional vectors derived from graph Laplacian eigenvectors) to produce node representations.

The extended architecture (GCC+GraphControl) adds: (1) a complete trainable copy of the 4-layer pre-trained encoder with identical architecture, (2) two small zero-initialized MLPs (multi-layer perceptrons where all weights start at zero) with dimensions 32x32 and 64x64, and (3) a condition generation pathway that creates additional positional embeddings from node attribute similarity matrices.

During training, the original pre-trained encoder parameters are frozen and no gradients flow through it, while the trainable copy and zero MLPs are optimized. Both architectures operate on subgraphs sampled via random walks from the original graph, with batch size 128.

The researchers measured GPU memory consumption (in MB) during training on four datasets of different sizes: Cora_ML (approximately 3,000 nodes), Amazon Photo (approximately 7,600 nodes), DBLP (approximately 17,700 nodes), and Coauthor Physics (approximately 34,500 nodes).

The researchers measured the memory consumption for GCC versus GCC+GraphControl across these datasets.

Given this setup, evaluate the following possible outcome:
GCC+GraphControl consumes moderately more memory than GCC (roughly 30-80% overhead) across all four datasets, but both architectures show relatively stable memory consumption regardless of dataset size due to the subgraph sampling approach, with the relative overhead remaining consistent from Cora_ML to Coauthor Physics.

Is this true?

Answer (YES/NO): NO